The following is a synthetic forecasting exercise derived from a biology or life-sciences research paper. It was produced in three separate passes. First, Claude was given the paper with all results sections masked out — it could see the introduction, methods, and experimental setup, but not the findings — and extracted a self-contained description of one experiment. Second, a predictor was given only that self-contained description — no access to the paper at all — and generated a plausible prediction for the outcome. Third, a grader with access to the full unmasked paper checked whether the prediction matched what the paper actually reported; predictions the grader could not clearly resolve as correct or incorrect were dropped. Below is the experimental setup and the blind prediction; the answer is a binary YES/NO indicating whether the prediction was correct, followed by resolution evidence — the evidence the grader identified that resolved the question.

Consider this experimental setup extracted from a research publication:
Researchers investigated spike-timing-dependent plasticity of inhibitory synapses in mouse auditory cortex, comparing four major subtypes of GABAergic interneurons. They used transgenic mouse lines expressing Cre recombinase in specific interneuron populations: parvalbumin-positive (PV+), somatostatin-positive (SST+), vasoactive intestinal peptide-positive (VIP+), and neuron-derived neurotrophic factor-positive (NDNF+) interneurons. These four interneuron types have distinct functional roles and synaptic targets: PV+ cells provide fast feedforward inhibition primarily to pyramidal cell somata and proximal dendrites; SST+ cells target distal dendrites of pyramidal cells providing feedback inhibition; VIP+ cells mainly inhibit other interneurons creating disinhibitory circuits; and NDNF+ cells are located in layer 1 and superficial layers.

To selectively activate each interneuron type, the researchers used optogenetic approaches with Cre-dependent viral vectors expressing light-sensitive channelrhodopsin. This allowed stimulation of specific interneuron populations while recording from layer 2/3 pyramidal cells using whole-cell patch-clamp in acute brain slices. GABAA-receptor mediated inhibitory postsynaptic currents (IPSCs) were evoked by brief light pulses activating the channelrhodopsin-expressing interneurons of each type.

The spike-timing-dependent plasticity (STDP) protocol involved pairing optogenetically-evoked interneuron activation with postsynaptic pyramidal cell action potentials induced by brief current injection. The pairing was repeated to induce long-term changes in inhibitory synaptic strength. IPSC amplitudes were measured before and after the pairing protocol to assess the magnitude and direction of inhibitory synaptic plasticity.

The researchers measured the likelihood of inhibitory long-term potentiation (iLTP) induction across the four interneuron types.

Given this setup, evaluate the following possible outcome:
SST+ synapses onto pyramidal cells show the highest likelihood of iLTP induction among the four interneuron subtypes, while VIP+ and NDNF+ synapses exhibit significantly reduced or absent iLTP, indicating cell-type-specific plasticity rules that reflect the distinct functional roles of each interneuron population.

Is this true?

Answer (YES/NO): NO